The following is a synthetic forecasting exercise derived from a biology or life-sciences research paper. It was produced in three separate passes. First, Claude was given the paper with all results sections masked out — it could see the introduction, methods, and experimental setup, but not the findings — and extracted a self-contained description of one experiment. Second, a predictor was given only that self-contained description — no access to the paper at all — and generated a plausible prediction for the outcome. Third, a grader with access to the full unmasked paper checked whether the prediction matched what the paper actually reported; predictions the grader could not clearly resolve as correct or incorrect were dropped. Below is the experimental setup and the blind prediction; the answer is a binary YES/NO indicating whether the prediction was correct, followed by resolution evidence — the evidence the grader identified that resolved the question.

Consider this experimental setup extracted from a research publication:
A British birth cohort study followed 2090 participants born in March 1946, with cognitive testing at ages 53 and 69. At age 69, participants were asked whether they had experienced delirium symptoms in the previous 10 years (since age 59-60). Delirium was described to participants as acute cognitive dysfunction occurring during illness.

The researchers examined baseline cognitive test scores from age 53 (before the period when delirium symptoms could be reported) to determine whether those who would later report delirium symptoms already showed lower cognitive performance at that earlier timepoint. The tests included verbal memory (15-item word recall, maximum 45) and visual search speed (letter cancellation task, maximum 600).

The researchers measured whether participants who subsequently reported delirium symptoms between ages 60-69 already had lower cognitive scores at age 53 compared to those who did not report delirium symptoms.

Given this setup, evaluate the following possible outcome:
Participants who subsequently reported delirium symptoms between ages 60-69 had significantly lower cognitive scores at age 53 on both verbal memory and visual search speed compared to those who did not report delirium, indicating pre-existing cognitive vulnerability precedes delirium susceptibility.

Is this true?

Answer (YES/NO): NO